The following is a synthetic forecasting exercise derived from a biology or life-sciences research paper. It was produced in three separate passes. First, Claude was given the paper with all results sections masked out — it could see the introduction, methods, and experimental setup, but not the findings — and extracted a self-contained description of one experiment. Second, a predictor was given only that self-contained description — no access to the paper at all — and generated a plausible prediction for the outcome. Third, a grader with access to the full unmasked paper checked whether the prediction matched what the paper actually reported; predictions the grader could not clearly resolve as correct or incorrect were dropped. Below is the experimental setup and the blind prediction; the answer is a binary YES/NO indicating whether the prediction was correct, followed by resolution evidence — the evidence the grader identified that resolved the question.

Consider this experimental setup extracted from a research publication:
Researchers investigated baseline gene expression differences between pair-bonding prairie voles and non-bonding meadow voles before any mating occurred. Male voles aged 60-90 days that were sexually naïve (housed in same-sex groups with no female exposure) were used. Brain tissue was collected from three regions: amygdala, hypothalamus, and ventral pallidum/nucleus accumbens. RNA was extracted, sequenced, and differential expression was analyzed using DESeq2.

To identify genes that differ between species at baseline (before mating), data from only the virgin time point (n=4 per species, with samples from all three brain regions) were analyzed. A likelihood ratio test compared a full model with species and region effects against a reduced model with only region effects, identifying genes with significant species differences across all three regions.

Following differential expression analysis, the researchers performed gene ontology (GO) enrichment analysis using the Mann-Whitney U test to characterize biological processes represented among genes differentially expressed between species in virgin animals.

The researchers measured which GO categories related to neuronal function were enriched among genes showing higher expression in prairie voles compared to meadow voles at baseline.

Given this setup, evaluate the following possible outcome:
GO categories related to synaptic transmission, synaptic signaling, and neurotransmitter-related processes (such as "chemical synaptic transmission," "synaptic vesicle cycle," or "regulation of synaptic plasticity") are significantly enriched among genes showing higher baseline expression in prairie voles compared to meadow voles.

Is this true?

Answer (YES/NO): NO